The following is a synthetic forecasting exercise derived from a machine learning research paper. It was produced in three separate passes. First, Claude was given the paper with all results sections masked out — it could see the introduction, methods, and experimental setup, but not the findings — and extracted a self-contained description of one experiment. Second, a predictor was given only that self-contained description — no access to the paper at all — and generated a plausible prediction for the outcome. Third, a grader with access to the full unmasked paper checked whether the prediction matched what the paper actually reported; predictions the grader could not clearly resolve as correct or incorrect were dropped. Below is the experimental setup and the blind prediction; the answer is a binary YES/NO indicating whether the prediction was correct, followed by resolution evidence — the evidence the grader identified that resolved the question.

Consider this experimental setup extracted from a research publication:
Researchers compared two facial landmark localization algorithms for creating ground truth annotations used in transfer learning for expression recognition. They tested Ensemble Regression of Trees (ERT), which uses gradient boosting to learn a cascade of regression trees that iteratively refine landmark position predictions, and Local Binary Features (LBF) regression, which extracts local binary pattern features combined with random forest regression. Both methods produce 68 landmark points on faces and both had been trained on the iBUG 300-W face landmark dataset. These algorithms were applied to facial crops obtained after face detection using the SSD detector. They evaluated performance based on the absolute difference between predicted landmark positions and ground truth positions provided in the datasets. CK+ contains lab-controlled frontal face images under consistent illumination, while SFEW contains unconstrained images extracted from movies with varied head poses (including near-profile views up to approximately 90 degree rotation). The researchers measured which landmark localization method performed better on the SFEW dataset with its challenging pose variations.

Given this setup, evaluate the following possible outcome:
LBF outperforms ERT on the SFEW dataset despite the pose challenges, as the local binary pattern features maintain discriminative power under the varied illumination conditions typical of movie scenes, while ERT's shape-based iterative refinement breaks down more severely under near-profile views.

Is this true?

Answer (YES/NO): NO